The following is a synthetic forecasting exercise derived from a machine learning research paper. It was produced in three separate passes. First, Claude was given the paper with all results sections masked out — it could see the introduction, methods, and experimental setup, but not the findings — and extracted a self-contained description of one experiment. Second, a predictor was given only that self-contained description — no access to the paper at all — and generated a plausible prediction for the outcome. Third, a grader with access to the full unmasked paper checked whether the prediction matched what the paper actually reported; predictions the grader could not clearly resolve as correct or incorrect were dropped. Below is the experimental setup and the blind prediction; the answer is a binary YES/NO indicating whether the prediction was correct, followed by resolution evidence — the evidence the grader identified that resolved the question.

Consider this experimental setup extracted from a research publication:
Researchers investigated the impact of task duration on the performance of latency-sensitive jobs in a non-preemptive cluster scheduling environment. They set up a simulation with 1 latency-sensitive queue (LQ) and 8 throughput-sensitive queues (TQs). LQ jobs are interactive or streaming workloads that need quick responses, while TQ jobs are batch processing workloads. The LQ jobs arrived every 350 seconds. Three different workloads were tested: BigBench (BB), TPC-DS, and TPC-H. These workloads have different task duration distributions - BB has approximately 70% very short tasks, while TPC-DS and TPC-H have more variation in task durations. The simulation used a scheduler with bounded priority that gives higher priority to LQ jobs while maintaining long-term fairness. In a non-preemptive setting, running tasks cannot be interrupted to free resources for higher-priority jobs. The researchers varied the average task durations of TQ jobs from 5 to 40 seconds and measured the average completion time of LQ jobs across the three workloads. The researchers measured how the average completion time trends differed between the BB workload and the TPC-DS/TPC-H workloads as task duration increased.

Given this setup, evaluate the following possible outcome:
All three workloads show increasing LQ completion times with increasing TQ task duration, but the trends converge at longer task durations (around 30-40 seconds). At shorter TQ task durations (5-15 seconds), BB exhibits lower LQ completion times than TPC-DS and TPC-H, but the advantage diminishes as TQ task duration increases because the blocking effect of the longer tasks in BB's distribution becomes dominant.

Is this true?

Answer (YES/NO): NO